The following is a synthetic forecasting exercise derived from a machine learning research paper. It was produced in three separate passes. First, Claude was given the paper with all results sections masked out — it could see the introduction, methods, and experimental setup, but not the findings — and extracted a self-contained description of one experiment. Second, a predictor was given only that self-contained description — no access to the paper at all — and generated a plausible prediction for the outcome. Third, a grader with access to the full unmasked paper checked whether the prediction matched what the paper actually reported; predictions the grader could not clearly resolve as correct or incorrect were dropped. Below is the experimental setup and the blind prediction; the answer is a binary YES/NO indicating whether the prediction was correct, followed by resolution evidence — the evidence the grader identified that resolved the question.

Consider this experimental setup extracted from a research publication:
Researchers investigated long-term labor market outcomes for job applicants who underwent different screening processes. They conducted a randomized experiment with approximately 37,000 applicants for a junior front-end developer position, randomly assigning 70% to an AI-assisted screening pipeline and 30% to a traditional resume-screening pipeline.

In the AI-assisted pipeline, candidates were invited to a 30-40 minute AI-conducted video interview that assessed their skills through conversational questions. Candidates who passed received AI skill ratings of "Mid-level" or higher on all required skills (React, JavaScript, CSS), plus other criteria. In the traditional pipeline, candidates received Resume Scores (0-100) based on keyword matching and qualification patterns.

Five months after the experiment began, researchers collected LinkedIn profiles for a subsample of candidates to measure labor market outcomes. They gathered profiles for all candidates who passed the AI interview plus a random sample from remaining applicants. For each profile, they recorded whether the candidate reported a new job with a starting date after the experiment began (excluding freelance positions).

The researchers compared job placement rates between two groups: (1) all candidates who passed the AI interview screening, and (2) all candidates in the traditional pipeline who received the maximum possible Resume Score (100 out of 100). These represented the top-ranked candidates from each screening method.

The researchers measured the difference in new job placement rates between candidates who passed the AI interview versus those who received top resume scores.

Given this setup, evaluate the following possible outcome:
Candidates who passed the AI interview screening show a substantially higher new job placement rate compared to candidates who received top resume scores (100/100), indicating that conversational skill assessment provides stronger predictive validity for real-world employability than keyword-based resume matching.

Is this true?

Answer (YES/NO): YES